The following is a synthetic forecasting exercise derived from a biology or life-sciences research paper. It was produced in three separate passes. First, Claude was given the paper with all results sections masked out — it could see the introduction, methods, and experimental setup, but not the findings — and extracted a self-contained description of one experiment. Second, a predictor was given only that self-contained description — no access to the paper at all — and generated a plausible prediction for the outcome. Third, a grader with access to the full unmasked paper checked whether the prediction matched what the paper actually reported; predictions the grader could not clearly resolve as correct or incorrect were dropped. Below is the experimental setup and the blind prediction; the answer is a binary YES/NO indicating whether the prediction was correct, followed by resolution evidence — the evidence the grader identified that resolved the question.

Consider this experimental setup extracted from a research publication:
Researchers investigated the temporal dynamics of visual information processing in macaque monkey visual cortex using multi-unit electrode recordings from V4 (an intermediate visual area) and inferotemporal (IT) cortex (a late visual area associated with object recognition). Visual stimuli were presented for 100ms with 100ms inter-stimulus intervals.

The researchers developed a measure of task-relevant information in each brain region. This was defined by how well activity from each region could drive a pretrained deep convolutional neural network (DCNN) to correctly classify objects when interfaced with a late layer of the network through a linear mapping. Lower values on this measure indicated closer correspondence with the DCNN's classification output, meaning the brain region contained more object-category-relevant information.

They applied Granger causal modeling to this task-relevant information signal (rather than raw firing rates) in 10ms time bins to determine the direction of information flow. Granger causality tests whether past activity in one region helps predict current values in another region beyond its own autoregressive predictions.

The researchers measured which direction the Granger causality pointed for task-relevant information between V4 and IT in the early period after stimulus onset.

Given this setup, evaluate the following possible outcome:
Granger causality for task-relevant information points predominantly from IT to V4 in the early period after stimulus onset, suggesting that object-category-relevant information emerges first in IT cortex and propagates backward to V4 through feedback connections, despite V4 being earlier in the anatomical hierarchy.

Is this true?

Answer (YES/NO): YES